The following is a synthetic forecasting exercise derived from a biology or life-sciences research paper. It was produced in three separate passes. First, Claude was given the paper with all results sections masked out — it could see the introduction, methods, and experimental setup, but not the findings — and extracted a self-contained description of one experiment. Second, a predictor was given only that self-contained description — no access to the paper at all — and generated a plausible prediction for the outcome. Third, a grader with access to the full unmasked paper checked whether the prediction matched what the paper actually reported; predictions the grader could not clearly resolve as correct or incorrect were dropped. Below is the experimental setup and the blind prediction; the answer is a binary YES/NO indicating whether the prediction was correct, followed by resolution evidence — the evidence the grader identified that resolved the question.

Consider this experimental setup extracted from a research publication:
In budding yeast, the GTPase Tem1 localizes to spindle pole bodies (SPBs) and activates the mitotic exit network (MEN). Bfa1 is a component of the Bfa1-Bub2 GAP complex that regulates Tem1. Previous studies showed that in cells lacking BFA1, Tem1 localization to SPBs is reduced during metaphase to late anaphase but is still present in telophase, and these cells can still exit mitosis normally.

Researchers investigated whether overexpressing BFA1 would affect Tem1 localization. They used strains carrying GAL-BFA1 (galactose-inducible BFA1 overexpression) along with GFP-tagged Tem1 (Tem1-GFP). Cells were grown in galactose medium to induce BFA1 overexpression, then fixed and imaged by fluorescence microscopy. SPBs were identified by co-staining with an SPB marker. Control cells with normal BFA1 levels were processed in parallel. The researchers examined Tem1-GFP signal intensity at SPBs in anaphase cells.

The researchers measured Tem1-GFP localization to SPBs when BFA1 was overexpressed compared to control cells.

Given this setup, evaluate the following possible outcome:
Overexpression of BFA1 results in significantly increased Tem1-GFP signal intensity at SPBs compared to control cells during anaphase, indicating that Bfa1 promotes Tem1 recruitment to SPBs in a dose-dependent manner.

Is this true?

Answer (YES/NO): NO